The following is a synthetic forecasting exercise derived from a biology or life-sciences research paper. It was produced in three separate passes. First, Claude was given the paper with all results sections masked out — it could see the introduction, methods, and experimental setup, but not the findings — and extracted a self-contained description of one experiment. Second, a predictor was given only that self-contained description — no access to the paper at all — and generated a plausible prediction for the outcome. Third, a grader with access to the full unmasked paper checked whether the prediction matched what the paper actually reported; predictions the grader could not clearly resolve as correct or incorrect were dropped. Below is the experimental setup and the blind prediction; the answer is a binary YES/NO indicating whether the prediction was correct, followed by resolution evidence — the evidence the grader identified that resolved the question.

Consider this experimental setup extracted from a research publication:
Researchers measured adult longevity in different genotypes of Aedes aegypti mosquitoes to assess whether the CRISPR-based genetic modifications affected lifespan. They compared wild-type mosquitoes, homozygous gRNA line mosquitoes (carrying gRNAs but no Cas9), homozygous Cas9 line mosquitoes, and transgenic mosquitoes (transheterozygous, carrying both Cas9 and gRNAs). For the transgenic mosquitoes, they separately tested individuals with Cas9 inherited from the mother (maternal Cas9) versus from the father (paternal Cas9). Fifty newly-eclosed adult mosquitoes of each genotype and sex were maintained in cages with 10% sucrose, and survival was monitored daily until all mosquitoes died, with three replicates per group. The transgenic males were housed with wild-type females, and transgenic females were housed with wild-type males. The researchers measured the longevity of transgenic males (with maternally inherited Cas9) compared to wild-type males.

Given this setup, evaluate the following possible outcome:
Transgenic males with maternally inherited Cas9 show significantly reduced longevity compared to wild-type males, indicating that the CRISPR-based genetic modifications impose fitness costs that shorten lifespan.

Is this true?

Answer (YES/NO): NO